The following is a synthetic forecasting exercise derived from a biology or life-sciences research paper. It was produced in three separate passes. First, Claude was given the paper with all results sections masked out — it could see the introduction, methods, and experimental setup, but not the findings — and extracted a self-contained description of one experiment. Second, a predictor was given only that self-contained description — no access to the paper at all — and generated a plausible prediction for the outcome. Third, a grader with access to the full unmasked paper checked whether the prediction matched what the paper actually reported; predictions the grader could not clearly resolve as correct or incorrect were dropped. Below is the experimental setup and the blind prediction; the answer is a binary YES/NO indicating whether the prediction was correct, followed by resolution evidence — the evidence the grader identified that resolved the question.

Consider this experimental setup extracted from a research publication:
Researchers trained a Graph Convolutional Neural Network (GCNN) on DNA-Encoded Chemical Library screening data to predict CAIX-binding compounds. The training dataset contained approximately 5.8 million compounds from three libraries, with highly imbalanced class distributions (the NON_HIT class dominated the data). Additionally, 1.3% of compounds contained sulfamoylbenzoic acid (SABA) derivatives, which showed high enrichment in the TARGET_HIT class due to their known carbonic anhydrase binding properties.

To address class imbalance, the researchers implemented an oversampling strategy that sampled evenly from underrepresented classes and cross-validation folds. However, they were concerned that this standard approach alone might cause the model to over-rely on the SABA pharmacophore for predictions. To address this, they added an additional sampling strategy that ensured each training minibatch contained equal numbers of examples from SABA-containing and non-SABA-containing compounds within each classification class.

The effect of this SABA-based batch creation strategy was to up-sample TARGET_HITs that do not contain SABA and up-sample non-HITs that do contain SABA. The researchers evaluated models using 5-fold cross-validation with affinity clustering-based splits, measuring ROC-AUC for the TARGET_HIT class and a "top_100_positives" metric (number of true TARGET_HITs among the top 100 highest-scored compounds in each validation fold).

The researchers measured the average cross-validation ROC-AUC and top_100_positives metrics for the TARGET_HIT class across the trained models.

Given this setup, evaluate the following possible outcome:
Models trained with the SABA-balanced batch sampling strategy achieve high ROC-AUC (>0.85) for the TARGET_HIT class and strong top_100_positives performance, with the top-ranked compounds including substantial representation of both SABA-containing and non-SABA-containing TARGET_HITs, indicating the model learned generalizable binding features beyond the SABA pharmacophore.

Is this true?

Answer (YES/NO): YES